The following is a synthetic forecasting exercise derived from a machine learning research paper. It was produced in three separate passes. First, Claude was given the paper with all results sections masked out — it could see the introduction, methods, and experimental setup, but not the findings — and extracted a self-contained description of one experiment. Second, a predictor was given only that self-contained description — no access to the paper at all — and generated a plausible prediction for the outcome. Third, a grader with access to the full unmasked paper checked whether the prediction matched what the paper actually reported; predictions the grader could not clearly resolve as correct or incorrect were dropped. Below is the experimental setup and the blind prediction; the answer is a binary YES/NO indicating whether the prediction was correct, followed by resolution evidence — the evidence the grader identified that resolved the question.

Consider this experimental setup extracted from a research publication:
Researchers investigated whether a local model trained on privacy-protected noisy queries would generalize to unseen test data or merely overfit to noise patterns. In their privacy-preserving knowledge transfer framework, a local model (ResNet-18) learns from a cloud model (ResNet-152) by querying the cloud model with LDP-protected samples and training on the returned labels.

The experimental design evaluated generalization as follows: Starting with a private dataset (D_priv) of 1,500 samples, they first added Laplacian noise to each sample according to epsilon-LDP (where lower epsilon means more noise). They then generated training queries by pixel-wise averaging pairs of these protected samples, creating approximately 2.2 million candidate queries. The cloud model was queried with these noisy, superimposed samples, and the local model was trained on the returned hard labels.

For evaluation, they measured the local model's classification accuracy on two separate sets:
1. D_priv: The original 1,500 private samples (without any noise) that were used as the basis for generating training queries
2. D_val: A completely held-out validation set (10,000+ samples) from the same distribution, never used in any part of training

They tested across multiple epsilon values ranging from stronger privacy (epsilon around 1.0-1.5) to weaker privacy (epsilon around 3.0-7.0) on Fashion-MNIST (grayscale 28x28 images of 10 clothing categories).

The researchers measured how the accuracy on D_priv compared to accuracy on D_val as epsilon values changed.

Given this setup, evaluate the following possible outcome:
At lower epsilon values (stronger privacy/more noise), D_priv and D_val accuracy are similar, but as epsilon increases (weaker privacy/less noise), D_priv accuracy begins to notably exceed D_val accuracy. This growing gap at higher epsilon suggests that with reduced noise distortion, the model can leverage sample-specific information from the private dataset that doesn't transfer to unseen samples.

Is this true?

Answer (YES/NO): YES